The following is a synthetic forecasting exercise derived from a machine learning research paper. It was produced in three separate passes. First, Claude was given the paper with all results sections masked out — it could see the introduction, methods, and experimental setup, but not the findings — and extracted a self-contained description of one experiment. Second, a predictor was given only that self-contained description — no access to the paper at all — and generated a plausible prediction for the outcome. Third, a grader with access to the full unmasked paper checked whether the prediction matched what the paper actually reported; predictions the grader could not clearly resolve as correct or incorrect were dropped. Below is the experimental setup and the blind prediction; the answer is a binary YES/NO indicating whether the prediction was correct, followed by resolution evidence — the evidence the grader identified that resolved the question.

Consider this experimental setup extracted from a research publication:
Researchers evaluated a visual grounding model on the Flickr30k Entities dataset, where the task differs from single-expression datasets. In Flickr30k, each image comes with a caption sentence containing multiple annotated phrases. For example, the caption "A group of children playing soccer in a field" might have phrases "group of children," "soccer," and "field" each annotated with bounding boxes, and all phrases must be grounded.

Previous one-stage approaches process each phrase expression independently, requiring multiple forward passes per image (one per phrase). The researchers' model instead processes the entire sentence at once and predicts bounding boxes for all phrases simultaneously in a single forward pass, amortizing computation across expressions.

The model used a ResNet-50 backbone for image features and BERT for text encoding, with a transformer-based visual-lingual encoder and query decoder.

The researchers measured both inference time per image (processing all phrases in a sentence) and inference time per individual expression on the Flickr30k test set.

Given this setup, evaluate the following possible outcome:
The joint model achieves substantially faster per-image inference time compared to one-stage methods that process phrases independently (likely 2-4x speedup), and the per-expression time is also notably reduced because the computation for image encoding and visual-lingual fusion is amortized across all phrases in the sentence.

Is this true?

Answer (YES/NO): NO